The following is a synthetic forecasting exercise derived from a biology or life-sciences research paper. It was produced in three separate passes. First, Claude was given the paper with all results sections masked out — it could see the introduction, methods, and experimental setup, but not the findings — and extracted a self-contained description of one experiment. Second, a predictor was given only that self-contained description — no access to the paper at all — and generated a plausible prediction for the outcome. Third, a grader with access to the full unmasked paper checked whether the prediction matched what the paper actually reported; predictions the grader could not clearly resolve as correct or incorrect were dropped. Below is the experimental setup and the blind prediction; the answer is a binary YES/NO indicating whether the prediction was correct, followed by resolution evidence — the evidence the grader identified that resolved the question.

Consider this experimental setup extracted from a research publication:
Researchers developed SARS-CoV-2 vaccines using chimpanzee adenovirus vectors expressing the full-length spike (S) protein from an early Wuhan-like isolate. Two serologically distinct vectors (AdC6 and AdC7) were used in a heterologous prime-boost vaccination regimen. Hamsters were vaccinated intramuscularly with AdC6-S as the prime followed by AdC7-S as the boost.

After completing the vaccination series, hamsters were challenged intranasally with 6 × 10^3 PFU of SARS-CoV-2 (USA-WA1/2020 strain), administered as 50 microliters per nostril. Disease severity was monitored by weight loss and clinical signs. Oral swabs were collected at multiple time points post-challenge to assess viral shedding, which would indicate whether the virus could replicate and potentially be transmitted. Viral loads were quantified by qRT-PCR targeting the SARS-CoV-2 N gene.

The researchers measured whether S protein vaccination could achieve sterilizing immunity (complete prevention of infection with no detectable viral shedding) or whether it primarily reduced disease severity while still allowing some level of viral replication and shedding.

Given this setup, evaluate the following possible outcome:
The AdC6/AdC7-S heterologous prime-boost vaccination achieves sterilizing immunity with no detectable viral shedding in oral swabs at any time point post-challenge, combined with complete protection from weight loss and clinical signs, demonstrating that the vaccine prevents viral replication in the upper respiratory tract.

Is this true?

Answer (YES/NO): NO